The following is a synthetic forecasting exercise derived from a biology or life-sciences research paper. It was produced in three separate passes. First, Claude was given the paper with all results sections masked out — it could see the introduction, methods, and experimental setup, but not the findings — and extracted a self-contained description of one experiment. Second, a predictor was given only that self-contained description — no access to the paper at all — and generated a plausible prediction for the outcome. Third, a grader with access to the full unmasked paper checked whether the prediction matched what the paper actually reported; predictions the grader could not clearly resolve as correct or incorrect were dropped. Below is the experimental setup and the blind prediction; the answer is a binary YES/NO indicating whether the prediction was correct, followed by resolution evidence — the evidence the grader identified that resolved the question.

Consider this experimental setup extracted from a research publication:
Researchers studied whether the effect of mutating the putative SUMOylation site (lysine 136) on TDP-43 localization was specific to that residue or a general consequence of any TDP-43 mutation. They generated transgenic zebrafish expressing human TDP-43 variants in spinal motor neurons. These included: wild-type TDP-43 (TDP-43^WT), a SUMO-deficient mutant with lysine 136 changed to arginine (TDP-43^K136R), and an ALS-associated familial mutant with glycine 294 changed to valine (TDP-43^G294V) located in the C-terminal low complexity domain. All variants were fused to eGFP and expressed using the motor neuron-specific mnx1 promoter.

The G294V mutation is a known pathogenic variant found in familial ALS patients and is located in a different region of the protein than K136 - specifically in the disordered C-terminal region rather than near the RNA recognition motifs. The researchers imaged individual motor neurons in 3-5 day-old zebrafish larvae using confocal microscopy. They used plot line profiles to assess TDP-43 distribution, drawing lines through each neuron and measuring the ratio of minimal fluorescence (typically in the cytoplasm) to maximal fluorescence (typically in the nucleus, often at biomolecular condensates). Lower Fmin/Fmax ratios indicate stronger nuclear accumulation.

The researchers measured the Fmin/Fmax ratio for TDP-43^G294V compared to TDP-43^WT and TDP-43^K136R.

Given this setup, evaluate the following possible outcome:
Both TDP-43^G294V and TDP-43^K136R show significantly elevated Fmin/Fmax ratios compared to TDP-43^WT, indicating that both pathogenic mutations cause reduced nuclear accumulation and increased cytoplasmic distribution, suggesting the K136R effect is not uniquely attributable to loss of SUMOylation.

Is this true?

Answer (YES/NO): NO